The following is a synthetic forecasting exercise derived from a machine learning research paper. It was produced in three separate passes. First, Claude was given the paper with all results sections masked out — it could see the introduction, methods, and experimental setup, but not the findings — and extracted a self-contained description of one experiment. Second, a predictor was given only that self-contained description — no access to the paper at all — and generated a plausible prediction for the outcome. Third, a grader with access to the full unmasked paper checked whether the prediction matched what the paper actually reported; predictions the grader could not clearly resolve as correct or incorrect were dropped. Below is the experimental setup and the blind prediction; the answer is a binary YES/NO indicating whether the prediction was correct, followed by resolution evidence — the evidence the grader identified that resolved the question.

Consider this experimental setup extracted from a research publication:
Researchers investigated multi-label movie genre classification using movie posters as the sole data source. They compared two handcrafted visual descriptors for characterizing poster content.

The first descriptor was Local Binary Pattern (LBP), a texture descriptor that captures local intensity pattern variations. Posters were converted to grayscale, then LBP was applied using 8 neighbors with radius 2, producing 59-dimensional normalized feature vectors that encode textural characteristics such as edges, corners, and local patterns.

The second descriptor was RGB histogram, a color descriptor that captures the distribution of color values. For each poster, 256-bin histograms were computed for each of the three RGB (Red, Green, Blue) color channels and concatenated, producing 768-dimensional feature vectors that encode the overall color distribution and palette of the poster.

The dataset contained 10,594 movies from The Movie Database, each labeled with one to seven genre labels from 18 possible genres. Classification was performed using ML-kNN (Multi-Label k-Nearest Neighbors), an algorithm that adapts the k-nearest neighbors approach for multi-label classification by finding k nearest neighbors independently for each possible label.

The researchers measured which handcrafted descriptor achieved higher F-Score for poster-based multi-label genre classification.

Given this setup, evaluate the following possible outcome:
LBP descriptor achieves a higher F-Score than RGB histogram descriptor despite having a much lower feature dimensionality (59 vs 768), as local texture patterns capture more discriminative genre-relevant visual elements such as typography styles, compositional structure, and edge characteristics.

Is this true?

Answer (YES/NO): NO